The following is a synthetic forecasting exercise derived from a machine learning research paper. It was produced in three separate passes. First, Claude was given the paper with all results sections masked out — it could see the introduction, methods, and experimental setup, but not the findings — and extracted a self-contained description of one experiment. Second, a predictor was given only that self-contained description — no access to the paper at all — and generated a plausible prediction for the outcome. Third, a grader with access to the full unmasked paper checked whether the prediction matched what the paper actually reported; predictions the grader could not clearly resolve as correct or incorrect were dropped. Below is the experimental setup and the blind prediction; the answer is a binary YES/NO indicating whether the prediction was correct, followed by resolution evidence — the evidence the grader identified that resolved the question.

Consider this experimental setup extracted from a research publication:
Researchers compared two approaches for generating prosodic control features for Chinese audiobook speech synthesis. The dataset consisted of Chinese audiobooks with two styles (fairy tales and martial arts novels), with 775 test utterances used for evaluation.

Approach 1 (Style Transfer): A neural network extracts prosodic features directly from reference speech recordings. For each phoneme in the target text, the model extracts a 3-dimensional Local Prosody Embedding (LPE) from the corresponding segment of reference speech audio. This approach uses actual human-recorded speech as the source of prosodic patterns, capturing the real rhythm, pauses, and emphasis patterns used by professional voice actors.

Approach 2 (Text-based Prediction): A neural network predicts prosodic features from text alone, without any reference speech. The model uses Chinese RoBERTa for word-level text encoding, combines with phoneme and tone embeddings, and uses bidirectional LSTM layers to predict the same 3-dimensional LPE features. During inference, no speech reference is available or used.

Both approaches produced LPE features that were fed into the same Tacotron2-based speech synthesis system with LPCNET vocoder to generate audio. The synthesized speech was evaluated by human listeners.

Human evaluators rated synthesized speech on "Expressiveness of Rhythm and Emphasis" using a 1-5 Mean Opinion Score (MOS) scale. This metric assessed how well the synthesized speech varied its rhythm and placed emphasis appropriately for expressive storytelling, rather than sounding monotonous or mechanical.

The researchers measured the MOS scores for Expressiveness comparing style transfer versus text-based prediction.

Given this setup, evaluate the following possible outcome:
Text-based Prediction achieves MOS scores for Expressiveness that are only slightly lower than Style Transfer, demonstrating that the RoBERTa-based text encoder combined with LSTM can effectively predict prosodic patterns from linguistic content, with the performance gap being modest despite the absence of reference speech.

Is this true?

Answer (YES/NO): YES